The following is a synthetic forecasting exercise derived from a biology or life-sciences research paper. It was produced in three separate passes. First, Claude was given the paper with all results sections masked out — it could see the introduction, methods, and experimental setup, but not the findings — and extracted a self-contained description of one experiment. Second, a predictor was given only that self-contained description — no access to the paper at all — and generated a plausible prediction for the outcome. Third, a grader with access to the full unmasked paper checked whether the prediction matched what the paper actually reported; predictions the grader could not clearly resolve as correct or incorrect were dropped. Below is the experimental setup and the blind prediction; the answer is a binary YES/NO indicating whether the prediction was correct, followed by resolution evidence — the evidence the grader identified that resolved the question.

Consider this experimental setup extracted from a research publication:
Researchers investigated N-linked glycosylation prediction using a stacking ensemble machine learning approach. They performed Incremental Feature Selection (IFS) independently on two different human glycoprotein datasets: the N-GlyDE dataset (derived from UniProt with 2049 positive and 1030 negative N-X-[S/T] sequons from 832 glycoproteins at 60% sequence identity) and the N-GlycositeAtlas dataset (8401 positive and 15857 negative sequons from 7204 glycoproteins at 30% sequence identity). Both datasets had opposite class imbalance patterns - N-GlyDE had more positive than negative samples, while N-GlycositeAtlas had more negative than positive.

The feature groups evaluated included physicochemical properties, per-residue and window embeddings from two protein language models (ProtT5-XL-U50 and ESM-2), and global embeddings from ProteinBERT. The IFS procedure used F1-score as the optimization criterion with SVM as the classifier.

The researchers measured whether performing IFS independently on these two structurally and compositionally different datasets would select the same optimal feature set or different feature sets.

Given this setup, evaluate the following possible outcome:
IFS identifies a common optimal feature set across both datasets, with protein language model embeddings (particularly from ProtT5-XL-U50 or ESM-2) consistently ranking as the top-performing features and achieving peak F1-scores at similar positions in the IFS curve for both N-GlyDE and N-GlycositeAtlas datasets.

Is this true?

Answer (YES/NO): NO